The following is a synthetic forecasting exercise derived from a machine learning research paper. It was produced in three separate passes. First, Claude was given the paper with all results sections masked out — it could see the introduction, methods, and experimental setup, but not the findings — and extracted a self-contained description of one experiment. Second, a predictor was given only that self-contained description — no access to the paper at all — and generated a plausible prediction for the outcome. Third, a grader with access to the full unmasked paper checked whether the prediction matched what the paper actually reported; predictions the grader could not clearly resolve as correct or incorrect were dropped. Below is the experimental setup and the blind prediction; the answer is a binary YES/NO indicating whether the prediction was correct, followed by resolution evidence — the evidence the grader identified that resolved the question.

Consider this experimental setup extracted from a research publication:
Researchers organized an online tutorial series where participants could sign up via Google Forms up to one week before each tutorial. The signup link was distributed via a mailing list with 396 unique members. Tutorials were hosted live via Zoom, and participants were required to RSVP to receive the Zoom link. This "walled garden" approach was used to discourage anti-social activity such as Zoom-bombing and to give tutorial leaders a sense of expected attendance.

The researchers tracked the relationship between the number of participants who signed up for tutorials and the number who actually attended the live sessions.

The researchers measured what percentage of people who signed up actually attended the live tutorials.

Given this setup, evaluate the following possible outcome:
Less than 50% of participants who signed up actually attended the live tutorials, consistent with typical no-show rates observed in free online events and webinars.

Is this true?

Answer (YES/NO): YES